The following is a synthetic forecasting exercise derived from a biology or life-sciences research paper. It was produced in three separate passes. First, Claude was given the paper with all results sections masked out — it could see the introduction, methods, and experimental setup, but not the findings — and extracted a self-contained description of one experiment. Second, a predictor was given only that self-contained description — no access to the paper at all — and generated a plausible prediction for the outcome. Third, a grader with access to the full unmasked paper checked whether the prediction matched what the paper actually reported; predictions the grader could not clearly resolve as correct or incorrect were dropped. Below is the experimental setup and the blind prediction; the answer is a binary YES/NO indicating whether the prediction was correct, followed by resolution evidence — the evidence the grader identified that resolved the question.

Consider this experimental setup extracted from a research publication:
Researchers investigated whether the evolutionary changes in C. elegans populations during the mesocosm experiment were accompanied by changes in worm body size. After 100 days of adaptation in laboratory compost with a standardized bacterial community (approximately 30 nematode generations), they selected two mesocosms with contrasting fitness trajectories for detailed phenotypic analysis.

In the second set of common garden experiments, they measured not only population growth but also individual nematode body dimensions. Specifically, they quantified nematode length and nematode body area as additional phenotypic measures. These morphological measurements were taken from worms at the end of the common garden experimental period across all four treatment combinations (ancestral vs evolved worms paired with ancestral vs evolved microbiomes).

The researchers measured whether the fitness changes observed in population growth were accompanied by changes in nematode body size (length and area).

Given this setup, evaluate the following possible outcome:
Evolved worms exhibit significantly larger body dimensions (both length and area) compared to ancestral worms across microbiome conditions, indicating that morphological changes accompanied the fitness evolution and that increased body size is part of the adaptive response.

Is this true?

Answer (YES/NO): NO